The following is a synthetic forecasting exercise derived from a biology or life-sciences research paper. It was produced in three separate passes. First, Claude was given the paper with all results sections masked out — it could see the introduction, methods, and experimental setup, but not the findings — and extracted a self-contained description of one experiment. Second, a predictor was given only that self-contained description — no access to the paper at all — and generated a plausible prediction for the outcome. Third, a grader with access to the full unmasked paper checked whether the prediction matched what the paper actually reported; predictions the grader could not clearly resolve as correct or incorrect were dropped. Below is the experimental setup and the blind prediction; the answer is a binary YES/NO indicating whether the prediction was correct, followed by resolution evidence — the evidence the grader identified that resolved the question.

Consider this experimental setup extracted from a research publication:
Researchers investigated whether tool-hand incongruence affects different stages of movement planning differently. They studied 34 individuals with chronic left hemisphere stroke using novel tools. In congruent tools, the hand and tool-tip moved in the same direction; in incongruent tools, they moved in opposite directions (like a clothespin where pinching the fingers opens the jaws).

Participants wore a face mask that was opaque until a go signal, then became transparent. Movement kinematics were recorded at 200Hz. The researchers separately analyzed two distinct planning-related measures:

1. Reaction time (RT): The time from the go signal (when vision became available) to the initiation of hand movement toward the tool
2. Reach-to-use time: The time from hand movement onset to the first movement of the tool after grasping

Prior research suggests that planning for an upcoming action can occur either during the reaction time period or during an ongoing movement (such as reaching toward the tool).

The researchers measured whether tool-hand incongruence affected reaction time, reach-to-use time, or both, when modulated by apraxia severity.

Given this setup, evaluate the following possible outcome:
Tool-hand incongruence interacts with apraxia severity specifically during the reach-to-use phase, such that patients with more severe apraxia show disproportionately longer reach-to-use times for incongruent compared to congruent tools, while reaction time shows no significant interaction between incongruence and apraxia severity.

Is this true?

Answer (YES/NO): YES